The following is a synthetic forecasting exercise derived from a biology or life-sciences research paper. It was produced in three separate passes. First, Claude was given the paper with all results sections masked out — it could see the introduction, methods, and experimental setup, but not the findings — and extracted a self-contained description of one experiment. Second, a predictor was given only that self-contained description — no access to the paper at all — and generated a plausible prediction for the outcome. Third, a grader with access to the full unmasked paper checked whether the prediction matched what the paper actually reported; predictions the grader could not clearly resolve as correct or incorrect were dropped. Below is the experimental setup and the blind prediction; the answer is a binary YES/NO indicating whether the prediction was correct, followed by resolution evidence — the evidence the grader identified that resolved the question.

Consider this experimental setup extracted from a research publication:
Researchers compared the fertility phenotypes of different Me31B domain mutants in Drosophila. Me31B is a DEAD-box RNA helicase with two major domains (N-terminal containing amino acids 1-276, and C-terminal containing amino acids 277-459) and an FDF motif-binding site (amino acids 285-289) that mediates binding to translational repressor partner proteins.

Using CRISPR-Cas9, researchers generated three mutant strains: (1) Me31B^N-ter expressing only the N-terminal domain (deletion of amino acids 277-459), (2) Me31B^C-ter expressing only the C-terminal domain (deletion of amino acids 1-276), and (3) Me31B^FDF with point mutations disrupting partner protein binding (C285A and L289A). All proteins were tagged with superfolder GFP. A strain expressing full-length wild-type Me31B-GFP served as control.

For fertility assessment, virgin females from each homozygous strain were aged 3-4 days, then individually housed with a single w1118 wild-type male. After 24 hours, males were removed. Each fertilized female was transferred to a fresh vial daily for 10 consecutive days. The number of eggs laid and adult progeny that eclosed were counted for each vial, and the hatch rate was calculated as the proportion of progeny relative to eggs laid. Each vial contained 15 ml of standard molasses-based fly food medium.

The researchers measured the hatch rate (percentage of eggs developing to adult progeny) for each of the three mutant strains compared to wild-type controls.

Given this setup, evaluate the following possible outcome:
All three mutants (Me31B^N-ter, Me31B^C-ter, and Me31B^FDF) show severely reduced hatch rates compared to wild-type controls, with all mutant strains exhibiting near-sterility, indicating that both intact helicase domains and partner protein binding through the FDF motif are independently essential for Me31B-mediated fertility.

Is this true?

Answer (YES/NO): NO